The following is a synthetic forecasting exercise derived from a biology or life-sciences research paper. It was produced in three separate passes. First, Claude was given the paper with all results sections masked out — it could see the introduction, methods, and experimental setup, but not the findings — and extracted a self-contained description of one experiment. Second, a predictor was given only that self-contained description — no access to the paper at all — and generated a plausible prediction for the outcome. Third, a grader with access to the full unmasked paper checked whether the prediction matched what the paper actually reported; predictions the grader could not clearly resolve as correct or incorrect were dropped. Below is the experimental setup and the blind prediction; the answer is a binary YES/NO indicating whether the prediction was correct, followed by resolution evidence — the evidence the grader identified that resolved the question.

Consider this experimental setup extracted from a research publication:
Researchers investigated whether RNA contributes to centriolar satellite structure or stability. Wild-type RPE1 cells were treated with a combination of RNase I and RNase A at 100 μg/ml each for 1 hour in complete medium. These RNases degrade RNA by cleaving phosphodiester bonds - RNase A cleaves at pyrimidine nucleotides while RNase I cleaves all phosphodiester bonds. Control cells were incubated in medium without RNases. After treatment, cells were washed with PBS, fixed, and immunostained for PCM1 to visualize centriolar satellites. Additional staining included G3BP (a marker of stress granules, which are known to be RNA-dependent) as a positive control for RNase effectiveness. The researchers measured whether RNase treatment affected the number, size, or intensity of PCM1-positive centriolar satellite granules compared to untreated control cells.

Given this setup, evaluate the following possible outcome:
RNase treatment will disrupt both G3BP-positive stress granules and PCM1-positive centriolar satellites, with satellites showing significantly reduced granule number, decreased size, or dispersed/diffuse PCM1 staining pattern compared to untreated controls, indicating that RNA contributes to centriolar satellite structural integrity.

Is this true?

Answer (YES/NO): NO